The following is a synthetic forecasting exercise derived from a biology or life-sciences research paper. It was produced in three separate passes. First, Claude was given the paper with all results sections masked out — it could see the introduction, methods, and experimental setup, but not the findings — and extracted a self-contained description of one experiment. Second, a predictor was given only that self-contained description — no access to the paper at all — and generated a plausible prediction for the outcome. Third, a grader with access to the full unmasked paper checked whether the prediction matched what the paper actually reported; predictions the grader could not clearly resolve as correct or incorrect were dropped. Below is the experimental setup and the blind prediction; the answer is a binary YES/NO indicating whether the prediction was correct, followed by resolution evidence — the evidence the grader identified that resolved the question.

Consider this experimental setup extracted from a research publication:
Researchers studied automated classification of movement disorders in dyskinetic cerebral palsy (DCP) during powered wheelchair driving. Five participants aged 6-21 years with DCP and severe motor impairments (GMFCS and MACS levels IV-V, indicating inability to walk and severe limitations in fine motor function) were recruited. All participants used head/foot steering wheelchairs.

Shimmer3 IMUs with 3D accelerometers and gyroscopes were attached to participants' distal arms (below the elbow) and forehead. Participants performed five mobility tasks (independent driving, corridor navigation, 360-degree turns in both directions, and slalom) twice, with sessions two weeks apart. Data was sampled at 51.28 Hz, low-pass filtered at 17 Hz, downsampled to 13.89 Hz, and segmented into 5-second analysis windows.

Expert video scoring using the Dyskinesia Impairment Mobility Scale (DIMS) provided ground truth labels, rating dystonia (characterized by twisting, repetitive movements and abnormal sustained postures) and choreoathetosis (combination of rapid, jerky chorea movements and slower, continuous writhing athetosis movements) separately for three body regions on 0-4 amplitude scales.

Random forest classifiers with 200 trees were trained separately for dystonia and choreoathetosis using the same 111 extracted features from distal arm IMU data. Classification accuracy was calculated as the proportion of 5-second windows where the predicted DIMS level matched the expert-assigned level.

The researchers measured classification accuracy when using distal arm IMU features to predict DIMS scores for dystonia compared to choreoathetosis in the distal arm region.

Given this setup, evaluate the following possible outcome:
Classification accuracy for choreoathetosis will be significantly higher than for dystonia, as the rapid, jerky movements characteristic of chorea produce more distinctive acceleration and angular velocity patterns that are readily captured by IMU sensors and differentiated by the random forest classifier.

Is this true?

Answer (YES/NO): NO